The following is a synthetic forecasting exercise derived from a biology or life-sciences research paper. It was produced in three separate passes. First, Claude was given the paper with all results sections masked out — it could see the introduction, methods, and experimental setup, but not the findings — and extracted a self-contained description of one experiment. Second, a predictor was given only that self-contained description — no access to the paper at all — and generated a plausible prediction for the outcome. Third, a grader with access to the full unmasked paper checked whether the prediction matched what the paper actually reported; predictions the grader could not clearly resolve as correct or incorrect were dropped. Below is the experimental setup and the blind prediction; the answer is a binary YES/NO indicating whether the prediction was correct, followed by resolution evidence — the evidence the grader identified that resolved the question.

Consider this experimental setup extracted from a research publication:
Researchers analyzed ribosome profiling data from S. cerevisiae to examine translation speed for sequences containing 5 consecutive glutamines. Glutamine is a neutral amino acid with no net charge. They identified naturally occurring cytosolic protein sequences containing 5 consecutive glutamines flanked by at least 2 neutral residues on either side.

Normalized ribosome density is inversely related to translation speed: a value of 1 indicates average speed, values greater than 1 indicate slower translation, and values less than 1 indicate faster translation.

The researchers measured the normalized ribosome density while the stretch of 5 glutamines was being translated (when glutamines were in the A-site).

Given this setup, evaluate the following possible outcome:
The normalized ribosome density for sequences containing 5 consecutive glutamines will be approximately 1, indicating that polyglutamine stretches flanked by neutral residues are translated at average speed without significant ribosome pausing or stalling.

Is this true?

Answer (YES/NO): YES